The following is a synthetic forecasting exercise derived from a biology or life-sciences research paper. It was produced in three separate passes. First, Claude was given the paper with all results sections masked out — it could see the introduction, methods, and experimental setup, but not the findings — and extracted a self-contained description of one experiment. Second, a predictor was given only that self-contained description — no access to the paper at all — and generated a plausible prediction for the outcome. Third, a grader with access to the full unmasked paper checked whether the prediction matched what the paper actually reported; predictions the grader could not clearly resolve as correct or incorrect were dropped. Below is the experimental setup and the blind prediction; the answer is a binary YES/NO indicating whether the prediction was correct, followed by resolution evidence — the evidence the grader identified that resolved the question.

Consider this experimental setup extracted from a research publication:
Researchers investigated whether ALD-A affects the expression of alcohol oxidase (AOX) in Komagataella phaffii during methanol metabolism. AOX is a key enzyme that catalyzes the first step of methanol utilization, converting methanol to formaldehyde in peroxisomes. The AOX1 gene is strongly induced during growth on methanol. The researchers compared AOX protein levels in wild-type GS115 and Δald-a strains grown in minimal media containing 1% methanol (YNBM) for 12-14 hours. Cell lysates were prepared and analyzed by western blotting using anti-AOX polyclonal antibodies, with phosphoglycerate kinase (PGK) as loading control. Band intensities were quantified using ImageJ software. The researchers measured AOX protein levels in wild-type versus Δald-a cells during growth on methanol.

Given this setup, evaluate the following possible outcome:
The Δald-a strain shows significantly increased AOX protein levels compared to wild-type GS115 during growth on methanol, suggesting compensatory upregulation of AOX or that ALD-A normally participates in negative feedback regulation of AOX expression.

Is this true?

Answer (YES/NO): NO